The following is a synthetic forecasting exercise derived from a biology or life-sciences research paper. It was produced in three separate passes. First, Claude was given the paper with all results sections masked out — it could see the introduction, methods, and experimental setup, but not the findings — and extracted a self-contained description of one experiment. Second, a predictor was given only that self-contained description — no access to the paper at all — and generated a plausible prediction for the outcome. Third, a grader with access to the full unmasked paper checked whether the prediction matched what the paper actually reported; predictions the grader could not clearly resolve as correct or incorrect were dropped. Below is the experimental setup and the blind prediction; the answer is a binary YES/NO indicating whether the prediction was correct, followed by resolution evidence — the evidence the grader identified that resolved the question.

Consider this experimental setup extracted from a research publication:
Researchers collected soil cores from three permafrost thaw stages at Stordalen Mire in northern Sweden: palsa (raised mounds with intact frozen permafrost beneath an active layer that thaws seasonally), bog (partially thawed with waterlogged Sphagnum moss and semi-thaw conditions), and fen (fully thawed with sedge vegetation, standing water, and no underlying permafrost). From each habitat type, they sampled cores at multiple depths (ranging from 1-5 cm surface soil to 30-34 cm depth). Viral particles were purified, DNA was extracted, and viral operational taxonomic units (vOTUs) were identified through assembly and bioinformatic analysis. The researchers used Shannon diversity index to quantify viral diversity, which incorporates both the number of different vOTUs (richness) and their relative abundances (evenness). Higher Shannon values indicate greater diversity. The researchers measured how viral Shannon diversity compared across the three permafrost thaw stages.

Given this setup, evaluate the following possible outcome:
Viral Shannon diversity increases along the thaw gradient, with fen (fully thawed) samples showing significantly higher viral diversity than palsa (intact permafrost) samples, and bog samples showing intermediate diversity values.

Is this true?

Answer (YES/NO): NO